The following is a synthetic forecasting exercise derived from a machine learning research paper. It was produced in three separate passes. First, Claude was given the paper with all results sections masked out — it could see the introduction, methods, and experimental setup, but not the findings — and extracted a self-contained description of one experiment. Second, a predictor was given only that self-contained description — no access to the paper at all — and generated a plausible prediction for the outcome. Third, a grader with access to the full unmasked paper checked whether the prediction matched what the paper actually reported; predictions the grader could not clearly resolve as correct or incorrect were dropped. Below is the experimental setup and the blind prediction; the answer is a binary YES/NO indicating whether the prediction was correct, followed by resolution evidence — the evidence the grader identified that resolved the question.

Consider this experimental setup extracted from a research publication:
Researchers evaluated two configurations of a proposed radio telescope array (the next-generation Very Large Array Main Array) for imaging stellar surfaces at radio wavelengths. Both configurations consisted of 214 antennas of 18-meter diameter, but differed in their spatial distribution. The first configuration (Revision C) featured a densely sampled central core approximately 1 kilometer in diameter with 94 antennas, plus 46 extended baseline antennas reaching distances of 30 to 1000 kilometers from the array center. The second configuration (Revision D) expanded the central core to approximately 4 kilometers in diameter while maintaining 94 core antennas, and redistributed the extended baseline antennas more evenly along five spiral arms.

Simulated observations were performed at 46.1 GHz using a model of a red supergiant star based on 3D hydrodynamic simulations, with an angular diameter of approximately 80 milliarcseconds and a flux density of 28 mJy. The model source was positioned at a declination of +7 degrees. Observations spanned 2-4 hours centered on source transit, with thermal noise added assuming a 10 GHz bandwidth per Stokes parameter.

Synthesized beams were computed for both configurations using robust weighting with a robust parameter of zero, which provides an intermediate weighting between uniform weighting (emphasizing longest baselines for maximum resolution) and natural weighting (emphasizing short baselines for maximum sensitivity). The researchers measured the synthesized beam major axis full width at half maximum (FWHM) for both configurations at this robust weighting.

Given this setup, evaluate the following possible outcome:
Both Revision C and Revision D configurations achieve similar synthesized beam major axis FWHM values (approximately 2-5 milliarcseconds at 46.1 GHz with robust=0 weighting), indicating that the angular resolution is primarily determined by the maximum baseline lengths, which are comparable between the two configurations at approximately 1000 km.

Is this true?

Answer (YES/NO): NO